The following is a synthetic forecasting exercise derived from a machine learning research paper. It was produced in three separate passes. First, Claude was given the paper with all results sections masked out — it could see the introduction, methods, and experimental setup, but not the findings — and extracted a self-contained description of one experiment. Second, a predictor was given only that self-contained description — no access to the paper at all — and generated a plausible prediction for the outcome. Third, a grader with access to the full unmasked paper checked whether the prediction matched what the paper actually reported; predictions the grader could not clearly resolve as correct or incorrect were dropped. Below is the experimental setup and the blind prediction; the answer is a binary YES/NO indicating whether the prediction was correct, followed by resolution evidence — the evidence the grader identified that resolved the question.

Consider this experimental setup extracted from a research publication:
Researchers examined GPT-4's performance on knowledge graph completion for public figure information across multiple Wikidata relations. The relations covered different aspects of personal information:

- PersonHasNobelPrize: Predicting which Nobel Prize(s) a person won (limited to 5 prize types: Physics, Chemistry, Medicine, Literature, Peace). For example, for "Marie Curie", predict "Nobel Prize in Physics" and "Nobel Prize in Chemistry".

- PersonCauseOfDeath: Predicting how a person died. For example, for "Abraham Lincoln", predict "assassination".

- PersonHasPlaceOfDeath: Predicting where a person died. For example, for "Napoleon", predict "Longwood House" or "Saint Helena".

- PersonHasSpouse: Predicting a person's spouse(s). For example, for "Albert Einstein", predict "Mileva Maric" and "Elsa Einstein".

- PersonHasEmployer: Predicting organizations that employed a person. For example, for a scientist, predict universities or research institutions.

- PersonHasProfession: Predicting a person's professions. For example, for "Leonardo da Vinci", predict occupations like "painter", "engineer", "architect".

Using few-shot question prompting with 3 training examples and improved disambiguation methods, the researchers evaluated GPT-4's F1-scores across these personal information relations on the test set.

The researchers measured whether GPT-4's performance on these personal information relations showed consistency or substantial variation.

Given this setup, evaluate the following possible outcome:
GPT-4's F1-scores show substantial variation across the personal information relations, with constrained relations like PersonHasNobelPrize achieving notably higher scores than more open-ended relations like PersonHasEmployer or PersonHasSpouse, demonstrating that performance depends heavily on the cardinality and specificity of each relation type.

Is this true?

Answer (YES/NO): YES